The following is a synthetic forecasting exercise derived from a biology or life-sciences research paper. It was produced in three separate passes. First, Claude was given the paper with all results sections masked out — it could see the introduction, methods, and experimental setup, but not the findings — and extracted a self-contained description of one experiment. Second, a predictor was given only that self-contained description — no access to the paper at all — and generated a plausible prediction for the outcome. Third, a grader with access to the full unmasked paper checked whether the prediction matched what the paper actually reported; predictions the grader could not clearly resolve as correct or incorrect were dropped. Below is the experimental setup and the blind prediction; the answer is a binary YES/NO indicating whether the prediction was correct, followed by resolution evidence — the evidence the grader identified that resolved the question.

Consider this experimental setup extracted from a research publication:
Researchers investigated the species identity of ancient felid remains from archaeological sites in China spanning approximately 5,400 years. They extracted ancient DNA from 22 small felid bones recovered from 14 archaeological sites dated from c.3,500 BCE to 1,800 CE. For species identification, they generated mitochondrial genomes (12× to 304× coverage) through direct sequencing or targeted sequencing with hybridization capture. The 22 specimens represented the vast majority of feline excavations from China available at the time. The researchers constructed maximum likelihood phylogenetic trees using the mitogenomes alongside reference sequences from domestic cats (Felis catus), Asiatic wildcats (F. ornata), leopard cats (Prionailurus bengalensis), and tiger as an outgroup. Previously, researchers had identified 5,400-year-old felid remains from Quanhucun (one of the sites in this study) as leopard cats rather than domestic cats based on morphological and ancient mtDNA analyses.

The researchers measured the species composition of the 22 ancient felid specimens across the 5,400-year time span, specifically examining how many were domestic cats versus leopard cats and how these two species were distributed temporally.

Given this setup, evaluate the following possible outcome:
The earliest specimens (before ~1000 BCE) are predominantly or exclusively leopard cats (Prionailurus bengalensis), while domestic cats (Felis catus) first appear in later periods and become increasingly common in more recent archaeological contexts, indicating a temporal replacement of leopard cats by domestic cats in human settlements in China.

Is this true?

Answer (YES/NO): YES